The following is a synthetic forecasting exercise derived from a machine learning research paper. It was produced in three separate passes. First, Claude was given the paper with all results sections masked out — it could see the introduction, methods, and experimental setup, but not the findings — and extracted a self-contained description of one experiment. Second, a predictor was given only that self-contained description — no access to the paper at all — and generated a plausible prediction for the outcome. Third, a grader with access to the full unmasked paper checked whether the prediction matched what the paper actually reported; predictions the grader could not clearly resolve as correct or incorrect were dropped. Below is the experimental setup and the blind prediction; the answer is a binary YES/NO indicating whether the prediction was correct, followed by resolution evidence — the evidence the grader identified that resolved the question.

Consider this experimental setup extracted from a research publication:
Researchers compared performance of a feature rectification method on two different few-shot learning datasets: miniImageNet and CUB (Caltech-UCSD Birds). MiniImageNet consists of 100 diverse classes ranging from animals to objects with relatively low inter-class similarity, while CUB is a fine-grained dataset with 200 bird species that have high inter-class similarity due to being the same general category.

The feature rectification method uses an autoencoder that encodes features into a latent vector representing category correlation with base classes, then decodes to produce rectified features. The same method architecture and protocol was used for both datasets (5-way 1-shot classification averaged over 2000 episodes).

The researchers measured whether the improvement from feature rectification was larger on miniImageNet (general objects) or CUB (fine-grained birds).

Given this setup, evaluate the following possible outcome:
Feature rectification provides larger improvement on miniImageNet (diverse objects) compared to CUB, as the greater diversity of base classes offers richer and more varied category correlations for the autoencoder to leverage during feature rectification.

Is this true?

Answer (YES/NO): YES